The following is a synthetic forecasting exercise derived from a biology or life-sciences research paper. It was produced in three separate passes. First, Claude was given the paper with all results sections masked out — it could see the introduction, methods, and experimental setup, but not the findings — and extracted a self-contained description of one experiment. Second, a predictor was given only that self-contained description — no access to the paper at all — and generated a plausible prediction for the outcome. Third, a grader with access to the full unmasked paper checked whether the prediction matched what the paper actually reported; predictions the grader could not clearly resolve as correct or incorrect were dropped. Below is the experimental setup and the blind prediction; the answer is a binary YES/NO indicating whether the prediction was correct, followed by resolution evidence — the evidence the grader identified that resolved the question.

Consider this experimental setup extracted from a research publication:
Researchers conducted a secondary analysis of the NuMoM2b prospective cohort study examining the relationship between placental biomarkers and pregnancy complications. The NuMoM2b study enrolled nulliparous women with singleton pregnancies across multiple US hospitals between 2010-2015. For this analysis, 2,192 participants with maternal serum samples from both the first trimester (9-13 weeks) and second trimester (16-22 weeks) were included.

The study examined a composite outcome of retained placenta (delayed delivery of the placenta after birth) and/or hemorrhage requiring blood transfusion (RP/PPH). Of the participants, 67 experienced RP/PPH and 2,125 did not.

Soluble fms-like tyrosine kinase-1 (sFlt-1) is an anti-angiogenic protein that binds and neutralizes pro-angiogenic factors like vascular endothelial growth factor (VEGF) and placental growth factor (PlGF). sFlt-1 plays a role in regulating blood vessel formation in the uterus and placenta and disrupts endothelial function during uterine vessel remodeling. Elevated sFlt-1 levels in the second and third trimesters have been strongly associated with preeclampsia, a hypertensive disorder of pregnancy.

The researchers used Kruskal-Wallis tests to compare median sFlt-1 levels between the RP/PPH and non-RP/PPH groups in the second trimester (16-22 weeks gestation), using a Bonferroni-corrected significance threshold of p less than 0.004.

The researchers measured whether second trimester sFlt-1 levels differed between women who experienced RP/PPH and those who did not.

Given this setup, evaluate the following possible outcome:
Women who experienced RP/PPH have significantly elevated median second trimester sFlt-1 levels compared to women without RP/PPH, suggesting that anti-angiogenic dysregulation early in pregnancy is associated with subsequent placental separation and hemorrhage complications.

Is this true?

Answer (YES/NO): YES